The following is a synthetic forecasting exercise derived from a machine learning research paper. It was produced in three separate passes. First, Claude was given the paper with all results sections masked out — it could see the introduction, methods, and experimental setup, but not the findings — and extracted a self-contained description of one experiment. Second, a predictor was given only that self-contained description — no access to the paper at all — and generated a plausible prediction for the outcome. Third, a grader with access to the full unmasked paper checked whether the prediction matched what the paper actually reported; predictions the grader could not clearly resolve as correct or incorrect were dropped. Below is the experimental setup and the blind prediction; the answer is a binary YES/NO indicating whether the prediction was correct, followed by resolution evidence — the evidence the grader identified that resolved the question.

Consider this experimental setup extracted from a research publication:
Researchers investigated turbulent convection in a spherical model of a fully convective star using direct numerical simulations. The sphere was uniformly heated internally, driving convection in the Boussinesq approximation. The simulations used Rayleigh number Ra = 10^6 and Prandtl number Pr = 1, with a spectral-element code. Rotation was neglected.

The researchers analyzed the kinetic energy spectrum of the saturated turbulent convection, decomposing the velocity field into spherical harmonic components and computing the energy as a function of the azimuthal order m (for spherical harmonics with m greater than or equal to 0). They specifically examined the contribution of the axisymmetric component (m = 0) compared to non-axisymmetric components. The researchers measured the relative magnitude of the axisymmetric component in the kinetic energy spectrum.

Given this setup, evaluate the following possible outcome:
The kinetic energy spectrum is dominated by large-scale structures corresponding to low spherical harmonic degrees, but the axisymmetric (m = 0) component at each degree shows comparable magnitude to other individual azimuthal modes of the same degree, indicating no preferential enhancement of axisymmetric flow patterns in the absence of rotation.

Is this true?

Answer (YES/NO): NO